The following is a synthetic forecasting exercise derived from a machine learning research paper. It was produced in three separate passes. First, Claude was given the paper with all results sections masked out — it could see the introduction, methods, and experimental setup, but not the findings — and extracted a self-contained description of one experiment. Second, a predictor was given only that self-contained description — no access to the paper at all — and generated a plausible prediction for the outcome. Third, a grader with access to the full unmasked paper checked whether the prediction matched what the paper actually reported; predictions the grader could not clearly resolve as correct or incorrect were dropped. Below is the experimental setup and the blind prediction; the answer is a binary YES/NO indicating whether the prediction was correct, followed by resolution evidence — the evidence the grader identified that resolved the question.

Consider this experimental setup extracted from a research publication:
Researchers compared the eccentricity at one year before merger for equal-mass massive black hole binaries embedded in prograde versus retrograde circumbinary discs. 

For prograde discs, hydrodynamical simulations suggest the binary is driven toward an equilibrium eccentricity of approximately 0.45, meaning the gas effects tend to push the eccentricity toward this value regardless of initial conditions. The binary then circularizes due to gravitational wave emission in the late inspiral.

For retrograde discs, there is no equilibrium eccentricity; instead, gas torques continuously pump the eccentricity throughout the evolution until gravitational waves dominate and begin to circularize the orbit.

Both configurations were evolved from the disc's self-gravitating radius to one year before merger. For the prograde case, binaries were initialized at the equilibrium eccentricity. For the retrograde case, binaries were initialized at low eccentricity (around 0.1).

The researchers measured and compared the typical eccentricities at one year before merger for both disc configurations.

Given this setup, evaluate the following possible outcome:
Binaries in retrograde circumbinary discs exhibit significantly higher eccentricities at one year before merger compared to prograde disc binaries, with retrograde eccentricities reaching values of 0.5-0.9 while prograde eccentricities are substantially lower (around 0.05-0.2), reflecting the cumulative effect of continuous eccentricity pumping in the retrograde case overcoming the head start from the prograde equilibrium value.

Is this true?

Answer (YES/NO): NO